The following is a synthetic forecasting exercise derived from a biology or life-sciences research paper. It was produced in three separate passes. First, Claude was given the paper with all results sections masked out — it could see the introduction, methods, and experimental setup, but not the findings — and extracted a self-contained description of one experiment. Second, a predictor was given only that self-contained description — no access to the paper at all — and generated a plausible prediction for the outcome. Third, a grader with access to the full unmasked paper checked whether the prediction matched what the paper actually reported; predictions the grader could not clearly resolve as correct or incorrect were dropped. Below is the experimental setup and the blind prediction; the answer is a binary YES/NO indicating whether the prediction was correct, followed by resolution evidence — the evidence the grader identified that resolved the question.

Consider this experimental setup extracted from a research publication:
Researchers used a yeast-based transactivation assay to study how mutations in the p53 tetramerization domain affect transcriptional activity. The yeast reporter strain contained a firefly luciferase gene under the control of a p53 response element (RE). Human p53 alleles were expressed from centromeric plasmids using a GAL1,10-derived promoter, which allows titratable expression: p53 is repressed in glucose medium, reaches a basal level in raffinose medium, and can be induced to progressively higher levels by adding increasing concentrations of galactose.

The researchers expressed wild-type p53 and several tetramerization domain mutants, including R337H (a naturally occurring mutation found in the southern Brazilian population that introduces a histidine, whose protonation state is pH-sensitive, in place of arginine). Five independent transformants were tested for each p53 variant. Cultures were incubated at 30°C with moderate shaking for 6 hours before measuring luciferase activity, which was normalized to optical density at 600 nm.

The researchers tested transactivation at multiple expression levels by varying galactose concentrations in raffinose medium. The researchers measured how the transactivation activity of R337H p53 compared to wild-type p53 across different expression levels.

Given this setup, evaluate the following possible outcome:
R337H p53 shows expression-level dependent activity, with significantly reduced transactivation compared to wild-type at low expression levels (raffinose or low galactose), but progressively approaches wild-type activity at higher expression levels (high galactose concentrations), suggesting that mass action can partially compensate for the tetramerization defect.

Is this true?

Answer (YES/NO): YES